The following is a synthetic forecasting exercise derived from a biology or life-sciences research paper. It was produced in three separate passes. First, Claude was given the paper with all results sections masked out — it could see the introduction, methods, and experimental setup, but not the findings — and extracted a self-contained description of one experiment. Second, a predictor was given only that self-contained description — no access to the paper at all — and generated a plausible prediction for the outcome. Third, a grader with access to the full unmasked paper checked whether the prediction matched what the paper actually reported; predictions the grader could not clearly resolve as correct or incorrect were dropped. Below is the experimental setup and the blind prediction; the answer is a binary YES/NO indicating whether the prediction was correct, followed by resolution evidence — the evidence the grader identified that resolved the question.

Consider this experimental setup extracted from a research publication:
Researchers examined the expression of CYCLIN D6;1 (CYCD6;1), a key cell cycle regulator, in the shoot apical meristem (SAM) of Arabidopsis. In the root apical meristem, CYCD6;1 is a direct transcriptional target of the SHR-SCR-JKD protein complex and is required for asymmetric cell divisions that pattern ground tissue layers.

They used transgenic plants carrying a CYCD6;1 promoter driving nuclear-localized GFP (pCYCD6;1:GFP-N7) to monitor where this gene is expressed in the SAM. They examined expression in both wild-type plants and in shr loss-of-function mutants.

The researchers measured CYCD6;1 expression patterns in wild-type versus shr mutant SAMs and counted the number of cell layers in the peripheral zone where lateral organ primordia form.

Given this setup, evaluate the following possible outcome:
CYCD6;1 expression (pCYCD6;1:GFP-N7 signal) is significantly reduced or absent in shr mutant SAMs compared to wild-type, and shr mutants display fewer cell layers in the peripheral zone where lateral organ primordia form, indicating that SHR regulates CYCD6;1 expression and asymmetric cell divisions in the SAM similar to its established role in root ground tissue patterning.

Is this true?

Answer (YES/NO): YES